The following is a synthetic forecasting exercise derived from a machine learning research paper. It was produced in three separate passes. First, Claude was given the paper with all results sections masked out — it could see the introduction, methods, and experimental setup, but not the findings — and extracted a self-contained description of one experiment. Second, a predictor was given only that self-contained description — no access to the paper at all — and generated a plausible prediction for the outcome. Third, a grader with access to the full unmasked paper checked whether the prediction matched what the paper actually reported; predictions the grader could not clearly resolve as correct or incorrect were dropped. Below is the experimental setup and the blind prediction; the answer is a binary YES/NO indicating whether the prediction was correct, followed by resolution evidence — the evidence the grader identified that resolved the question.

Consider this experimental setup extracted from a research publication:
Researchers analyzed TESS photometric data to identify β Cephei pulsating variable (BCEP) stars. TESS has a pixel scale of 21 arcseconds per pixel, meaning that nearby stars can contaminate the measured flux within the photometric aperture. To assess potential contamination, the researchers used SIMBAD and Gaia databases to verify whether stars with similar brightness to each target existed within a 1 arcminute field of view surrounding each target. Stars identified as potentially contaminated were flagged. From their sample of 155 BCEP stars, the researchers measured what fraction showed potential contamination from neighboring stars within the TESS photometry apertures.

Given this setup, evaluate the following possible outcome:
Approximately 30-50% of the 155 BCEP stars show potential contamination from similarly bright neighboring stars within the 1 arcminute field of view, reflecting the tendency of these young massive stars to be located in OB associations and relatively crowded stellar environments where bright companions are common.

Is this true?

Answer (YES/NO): NO